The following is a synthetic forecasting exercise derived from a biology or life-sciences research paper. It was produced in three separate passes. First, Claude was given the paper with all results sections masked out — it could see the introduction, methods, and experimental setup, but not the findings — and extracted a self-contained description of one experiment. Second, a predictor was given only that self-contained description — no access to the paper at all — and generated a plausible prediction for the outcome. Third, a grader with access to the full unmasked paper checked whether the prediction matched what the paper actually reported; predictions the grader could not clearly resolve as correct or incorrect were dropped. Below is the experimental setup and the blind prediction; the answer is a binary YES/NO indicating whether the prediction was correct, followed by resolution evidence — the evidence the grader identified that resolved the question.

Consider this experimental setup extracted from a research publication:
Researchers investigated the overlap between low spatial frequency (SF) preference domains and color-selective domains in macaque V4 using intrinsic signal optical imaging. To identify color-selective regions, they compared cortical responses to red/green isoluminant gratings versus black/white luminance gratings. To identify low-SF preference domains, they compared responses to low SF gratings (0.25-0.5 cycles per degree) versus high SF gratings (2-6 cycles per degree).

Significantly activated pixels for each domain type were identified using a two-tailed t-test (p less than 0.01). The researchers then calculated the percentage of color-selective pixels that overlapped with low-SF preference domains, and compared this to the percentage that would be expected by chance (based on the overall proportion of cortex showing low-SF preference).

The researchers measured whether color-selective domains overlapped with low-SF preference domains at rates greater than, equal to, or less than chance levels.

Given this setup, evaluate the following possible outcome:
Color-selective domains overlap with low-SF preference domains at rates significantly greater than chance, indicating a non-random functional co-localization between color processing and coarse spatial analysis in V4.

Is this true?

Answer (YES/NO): NO